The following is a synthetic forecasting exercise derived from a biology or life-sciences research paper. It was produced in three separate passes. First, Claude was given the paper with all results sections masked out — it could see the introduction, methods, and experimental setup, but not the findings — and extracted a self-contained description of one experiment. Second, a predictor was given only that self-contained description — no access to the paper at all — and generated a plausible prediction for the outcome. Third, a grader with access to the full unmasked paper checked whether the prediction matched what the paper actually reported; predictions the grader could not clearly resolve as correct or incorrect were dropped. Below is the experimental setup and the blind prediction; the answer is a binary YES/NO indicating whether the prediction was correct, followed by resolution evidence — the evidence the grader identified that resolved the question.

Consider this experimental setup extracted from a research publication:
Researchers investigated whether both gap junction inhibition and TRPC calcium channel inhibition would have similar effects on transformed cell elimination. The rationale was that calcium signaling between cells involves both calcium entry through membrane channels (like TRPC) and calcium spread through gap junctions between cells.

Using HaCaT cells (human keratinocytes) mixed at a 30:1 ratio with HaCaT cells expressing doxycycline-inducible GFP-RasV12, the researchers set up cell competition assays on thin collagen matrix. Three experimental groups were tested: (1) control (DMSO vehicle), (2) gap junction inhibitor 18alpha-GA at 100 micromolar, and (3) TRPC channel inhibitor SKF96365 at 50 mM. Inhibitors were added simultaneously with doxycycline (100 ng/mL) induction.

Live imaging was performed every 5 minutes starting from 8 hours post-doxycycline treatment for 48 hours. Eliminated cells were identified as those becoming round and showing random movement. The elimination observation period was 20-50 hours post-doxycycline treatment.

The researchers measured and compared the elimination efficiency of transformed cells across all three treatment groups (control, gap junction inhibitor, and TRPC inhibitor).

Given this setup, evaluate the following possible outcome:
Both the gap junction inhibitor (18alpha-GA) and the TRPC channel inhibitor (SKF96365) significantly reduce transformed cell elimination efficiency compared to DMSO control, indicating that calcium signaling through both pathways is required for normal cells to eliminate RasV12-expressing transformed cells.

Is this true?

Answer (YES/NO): YES